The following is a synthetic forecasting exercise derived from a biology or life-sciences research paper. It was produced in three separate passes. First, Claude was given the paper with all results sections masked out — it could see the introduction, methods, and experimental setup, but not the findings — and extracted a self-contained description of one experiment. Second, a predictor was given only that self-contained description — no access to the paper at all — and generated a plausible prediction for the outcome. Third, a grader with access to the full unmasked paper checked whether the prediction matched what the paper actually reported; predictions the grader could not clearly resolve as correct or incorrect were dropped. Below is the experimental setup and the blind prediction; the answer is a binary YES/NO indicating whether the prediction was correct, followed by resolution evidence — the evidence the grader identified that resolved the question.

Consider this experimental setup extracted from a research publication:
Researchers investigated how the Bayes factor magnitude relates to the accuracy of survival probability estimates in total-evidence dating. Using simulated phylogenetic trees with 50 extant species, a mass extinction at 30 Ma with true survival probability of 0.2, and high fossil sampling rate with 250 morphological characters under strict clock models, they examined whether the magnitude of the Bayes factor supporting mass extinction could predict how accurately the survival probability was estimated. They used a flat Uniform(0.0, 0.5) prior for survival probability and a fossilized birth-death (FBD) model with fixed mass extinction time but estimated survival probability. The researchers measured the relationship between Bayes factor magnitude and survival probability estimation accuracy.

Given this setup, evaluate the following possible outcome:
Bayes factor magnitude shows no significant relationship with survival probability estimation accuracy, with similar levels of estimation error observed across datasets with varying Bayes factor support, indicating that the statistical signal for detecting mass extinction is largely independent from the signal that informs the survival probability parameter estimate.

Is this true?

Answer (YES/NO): NO